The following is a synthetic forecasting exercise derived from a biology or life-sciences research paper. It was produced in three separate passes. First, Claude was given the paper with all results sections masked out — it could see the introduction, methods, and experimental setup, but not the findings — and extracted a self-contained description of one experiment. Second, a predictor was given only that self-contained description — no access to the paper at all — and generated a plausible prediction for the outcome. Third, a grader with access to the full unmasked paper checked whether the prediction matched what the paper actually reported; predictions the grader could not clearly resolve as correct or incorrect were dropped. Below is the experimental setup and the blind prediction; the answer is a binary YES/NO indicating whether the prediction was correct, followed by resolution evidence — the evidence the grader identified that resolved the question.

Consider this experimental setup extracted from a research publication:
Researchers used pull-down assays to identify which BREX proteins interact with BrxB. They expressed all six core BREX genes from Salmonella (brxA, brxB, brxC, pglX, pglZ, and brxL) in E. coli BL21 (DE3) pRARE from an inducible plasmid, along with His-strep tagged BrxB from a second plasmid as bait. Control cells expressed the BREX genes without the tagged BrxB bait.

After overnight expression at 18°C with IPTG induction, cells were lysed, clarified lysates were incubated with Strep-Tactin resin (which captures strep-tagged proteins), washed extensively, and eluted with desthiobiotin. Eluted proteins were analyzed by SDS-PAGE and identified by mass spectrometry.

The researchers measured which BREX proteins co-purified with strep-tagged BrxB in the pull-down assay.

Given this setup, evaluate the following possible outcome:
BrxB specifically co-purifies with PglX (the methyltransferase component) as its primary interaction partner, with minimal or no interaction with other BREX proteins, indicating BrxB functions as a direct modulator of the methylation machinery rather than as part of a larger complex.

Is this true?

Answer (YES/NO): NO